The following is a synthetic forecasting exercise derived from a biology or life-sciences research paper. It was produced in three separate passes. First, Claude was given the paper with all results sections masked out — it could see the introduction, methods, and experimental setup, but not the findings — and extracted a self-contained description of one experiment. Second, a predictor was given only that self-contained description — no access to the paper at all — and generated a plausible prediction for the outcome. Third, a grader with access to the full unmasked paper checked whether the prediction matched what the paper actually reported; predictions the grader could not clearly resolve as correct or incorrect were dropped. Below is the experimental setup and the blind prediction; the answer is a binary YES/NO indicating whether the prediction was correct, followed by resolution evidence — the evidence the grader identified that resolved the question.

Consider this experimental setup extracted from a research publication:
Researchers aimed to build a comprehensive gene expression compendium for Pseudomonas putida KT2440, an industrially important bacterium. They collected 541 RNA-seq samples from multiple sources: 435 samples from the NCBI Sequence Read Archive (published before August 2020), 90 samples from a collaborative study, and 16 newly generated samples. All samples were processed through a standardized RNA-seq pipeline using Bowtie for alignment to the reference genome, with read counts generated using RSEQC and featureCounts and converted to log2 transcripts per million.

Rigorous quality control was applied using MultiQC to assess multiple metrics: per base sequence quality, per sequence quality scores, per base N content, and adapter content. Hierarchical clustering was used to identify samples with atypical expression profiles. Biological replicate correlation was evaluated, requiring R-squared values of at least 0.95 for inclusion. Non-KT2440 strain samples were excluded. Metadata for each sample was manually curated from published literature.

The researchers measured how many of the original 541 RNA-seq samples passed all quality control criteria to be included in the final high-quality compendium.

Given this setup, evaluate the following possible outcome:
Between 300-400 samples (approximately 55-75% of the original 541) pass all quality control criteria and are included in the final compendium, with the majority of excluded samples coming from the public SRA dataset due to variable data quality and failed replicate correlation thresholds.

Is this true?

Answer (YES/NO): YES